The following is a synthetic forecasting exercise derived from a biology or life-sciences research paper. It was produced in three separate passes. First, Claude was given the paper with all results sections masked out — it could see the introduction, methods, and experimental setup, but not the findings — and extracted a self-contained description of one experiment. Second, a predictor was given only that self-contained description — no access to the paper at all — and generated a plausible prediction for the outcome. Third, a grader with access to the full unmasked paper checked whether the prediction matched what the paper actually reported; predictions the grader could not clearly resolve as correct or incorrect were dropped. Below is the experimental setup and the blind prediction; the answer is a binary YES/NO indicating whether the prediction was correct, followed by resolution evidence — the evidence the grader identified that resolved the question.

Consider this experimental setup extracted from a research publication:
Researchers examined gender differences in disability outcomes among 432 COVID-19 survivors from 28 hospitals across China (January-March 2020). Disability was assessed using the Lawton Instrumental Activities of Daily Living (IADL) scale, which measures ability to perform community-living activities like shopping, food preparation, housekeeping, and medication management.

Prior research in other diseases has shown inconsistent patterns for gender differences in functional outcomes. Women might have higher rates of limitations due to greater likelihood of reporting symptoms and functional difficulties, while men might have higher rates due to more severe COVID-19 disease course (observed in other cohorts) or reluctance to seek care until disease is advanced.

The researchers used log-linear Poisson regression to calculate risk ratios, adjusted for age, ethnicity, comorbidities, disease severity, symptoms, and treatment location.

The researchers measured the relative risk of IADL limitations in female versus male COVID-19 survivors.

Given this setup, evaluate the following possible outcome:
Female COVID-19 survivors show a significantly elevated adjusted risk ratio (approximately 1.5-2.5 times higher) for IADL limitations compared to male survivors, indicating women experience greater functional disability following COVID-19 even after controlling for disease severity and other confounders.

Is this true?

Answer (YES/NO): NO